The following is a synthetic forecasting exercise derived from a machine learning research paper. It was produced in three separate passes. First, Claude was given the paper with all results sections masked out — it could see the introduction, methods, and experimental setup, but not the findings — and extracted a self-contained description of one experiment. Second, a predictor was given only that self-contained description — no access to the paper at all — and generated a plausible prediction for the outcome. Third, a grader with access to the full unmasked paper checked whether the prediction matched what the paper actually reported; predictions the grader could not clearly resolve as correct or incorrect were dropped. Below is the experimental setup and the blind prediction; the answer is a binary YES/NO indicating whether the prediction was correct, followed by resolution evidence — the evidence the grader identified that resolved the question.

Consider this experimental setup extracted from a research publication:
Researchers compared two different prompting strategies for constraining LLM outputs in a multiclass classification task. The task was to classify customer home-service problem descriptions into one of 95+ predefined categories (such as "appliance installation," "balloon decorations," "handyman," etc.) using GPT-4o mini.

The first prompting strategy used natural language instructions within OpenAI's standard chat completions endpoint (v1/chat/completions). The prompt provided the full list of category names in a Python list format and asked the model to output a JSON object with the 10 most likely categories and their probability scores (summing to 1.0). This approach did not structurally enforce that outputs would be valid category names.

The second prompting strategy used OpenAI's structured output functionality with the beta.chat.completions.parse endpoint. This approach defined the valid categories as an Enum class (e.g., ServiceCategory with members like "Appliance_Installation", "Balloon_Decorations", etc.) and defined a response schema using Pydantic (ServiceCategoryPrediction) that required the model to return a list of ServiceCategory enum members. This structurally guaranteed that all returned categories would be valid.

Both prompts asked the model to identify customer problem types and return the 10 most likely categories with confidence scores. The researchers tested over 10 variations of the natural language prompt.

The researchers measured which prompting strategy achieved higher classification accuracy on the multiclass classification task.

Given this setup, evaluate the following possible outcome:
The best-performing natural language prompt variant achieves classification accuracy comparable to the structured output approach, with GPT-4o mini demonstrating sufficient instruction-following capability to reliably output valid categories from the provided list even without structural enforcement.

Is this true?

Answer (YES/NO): NO